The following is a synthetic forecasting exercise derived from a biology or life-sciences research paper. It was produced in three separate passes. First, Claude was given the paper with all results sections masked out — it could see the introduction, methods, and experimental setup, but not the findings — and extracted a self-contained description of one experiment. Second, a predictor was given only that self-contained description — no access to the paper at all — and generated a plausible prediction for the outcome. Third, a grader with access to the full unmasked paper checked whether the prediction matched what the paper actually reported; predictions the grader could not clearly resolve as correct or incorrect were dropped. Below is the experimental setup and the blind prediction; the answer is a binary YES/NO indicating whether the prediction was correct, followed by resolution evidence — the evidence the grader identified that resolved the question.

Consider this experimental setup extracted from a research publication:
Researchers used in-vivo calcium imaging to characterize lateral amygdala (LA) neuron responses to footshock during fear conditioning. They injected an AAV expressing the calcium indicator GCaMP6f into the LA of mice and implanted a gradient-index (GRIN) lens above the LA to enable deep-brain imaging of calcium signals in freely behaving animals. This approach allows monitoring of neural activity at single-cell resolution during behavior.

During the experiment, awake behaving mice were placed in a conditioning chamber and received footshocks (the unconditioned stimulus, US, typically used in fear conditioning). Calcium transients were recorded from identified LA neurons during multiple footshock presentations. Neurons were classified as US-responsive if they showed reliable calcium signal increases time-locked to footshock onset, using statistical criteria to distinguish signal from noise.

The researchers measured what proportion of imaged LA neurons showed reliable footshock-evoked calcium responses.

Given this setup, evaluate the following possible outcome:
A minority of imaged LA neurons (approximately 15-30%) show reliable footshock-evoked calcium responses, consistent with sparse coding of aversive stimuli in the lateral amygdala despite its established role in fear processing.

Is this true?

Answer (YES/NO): YES